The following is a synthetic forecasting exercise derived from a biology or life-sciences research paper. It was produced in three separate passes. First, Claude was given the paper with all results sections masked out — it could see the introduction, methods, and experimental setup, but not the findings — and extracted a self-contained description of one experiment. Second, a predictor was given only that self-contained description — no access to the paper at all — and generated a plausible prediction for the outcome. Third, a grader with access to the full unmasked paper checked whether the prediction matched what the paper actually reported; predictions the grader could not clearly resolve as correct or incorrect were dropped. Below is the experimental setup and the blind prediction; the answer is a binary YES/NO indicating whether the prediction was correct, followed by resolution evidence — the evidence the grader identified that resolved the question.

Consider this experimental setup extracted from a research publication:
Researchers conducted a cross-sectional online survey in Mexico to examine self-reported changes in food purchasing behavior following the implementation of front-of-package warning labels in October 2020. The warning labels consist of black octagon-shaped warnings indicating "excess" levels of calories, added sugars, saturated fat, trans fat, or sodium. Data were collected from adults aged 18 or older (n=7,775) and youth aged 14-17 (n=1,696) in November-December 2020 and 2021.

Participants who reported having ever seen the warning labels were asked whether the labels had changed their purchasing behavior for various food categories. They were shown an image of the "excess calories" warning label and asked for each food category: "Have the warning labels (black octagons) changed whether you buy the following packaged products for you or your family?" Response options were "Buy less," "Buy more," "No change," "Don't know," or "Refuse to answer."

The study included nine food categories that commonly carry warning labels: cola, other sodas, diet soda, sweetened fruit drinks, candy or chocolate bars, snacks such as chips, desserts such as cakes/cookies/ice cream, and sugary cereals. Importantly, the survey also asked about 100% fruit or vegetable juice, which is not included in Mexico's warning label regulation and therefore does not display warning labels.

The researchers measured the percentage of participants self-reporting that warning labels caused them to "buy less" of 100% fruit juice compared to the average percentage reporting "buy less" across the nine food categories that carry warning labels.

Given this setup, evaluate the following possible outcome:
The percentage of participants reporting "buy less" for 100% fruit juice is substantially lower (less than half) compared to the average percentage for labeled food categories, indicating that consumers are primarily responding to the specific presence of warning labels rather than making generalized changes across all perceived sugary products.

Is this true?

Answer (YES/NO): NO